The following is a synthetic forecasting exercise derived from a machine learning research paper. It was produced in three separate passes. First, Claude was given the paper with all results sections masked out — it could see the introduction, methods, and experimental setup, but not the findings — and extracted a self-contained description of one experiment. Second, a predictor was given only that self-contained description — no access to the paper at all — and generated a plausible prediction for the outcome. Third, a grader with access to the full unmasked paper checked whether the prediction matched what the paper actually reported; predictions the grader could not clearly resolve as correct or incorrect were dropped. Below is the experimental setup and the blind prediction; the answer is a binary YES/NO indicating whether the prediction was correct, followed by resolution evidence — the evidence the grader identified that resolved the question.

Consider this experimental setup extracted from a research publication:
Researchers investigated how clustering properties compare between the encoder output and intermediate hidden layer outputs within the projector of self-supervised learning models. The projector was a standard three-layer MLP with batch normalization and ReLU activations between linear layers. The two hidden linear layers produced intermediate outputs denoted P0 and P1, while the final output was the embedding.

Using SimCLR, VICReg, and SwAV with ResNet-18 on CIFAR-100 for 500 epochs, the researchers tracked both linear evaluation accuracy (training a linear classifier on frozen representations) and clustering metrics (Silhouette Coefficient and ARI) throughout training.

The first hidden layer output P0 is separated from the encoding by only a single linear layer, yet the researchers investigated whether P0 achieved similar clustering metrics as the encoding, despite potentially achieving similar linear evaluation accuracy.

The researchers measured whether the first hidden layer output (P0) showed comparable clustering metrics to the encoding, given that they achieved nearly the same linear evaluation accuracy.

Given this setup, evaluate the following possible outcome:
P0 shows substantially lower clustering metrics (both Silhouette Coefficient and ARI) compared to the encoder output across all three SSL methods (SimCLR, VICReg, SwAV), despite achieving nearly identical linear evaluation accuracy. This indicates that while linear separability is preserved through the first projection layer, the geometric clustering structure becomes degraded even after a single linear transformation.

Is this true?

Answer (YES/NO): YES